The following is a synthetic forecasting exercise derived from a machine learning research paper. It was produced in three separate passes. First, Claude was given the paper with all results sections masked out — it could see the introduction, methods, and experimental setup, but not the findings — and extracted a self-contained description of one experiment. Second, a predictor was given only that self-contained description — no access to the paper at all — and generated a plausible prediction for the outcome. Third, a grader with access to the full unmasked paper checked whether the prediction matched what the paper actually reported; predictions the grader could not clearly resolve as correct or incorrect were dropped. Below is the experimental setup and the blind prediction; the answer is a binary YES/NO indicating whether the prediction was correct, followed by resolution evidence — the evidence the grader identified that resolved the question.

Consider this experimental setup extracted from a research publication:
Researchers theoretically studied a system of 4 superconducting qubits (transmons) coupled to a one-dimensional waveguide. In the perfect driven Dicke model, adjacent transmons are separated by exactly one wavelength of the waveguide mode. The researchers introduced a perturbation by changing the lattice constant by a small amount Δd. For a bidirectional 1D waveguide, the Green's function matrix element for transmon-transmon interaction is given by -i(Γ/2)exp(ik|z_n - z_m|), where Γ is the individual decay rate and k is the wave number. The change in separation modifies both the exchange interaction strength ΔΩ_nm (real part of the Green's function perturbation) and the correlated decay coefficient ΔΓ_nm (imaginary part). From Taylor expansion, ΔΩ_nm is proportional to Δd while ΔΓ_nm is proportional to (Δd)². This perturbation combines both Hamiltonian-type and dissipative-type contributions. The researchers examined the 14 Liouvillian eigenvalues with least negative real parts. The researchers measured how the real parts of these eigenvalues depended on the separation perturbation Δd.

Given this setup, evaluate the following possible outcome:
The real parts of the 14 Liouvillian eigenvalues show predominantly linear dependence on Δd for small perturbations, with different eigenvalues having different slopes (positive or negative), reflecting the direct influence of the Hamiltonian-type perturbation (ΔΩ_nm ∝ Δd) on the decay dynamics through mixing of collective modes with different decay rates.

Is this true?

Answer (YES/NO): NO